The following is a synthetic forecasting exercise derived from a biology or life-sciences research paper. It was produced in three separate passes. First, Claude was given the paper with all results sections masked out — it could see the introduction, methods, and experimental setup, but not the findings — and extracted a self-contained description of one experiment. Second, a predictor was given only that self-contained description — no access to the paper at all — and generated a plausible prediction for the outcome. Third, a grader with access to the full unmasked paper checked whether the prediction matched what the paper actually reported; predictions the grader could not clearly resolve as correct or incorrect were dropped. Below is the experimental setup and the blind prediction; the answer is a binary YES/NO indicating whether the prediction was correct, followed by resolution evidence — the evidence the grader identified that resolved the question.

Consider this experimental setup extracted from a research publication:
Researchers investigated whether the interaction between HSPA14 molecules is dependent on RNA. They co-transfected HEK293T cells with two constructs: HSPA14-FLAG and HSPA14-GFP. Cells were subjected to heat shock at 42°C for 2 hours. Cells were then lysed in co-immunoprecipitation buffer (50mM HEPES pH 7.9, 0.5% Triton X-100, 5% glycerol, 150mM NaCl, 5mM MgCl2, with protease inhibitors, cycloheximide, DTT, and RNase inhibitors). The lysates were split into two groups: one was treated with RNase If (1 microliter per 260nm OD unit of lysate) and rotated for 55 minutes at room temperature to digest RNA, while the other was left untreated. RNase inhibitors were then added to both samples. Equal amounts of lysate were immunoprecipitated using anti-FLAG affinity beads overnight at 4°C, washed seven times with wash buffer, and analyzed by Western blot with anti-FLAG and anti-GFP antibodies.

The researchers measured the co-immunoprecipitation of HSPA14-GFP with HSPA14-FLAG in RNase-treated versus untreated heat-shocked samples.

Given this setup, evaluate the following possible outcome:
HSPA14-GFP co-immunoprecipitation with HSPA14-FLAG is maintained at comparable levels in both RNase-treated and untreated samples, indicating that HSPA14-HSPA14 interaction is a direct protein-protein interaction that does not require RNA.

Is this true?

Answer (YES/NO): YES